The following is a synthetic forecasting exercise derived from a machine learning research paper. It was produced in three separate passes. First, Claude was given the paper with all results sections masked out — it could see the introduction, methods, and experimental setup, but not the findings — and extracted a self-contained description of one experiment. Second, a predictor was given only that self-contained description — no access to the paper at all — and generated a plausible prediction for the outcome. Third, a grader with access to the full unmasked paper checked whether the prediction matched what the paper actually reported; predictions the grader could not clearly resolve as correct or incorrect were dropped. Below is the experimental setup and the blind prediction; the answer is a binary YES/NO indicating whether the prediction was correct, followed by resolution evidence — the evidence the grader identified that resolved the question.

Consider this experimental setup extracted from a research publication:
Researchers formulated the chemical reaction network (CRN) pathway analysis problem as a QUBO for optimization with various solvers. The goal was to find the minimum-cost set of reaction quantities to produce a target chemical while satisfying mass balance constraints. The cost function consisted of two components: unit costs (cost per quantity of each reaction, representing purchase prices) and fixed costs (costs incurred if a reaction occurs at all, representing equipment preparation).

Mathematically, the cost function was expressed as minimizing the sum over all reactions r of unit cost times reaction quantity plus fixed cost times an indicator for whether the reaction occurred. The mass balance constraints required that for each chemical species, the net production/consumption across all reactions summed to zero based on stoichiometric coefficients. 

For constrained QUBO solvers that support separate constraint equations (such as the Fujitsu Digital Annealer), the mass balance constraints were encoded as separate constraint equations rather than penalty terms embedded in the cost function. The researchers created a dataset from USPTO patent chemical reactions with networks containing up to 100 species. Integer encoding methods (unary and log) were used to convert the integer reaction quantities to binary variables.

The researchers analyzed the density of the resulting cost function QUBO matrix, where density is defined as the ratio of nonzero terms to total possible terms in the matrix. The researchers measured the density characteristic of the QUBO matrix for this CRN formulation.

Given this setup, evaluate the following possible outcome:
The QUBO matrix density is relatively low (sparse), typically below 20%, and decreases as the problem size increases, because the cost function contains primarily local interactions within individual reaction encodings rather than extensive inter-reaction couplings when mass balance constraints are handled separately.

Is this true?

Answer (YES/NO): YES